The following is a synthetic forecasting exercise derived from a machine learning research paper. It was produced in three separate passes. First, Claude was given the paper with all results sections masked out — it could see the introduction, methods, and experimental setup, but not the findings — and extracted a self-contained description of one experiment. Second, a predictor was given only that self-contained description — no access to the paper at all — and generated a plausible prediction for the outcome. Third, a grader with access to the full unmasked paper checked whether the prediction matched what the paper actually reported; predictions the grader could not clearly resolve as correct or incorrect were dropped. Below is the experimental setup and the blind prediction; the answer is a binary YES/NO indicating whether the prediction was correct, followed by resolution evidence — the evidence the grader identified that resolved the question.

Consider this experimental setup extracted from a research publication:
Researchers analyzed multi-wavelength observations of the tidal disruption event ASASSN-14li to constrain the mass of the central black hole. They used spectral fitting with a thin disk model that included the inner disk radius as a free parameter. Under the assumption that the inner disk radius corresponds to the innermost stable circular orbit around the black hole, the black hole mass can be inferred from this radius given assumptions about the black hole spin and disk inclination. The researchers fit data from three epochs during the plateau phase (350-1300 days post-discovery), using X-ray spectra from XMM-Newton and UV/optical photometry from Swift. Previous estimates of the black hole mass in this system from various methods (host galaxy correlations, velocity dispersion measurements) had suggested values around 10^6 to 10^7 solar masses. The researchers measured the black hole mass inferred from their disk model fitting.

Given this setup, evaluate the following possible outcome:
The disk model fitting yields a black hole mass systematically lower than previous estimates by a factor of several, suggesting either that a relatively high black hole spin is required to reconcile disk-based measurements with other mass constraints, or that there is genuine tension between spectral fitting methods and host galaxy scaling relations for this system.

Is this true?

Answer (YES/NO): NO